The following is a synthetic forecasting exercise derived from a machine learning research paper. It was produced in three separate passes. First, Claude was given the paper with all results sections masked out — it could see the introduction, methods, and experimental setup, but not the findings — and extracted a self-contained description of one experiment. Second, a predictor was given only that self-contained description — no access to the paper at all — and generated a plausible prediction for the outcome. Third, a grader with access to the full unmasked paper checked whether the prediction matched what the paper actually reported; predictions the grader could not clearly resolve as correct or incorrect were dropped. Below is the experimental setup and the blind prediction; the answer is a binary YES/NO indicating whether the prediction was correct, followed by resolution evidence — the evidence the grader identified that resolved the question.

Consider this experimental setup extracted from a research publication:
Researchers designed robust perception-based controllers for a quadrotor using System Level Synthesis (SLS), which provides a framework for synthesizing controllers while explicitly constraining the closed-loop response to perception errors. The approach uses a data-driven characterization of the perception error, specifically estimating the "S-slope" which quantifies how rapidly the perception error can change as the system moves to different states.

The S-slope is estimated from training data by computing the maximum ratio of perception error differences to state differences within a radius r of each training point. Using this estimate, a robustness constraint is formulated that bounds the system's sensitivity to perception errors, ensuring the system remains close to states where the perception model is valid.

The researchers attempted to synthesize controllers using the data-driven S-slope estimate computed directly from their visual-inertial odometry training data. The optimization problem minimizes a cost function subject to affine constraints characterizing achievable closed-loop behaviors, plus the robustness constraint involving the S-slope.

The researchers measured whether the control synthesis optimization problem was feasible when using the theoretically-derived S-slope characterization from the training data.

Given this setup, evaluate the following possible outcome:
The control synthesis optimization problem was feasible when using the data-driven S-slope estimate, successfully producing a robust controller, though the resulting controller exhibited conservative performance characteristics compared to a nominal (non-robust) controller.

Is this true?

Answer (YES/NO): NO